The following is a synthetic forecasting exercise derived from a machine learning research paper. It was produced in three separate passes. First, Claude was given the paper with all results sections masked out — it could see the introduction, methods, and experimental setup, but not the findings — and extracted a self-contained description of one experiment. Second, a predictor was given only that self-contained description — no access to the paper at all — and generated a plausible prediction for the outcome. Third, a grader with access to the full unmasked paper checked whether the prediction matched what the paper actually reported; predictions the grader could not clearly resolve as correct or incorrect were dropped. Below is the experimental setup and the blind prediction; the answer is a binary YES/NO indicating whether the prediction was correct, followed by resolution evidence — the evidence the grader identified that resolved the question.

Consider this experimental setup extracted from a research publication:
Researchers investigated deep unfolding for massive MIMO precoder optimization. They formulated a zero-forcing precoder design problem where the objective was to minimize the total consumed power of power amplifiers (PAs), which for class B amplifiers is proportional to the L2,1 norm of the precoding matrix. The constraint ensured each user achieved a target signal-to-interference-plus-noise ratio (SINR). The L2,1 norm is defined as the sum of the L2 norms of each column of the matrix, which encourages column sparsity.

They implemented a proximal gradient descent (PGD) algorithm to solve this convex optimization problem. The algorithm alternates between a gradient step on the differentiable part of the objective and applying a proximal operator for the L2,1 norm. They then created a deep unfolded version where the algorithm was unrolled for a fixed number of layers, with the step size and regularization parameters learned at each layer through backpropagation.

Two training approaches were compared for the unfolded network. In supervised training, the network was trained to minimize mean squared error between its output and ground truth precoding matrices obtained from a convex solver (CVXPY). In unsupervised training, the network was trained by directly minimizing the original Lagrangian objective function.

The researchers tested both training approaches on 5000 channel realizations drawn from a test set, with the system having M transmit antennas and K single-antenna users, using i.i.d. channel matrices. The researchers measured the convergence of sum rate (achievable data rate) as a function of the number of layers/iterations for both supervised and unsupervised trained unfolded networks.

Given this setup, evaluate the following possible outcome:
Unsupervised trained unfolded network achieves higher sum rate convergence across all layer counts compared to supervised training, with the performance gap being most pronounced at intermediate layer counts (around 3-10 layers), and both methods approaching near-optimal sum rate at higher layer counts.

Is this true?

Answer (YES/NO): NO